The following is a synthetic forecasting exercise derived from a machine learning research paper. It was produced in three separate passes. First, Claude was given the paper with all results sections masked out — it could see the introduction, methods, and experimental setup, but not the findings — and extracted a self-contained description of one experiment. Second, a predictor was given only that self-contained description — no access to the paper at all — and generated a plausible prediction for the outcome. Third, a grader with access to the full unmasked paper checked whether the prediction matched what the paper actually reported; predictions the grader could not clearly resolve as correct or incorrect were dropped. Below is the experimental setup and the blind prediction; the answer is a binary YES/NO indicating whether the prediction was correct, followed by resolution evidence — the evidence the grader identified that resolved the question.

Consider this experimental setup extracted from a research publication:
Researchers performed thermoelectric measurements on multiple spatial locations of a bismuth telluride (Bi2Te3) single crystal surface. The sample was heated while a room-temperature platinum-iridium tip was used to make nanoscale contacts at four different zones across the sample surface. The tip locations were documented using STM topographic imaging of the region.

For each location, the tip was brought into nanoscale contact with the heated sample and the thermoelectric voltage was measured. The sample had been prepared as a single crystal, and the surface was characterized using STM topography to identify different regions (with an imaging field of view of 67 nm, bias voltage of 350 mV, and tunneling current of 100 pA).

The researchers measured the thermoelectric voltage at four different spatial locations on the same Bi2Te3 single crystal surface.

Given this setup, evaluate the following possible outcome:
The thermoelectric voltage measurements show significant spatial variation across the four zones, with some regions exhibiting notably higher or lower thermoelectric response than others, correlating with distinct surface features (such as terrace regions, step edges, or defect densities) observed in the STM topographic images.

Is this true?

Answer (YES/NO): NO